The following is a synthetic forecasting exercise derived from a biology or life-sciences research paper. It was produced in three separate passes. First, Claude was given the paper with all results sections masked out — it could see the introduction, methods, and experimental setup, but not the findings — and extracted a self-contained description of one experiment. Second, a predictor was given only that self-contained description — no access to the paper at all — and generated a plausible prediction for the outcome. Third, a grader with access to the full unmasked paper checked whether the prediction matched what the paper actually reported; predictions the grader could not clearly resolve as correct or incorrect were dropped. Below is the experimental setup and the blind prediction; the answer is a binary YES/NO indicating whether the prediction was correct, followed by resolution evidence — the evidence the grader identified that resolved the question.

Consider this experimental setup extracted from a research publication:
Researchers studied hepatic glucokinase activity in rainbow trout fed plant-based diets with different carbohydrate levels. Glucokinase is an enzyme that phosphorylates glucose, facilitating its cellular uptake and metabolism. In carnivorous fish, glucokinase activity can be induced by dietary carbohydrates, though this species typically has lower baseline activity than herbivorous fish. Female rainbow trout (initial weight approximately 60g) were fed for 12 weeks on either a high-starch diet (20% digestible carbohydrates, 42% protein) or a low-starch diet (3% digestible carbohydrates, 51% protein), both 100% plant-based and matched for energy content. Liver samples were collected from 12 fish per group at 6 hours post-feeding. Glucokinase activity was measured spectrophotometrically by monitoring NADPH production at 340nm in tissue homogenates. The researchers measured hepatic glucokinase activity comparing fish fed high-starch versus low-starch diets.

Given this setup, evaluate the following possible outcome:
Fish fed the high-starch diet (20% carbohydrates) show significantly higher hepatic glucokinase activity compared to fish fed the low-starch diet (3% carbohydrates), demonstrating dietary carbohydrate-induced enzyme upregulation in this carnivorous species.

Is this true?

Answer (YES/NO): YES